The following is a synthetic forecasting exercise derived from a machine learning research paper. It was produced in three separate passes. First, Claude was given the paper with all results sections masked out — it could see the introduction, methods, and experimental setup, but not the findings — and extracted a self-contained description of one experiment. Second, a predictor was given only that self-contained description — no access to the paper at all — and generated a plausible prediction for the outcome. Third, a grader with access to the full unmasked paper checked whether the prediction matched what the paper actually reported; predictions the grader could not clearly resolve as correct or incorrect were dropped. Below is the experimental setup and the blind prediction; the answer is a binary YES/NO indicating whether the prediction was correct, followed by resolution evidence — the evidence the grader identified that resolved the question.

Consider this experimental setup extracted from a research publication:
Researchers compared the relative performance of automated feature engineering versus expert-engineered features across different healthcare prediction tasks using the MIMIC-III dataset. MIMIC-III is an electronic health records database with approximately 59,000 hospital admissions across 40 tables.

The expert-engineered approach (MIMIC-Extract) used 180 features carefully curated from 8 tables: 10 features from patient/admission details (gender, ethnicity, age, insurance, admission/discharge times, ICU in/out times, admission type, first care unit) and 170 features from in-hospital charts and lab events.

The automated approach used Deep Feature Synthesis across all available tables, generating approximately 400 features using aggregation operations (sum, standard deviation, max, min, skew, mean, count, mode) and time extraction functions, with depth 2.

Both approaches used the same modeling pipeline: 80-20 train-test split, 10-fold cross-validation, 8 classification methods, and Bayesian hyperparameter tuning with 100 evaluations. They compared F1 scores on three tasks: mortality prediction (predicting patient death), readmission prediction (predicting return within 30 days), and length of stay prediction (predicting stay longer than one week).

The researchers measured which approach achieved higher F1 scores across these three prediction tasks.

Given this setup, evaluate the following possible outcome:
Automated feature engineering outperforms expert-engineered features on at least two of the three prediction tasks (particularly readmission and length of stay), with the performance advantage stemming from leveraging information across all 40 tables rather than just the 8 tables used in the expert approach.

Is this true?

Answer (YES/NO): YES